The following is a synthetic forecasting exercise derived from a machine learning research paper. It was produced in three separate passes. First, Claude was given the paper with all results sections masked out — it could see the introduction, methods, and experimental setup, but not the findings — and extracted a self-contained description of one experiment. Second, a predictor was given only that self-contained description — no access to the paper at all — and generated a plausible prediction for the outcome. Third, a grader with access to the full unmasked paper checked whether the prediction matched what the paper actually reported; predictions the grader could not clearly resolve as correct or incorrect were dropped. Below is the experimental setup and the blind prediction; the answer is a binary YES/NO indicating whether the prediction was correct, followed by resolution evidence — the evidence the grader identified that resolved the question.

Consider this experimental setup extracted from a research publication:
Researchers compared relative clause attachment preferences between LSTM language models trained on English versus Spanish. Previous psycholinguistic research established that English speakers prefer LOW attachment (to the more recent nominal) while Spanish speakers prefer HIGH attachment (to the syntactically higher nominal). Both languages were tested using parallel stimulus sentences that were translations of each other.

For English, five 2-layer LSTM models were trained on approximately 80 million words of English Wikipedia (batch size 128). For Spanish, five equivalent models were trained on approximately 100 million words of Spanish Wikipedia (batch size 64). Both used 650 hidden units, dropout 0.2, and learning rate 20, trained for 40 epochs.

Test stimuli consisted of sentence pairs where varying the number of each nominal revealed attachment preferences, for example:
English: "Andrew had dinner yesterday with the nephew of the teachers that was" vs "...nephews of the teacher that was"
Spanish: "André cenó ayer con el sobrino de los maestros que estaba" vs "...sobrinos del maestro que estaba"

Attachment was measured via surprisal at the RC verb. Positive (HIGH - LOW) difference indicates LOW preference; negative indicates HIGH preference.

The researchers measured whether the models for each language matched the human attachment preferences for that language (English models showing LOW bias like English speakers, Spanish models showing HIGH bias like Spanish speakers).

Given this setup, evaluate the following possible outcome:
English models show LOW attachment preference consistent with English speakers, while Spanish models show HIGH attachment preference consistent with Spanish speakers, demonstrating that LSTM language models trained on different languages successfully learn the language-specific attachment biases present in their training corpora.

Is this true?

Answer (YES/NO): NO